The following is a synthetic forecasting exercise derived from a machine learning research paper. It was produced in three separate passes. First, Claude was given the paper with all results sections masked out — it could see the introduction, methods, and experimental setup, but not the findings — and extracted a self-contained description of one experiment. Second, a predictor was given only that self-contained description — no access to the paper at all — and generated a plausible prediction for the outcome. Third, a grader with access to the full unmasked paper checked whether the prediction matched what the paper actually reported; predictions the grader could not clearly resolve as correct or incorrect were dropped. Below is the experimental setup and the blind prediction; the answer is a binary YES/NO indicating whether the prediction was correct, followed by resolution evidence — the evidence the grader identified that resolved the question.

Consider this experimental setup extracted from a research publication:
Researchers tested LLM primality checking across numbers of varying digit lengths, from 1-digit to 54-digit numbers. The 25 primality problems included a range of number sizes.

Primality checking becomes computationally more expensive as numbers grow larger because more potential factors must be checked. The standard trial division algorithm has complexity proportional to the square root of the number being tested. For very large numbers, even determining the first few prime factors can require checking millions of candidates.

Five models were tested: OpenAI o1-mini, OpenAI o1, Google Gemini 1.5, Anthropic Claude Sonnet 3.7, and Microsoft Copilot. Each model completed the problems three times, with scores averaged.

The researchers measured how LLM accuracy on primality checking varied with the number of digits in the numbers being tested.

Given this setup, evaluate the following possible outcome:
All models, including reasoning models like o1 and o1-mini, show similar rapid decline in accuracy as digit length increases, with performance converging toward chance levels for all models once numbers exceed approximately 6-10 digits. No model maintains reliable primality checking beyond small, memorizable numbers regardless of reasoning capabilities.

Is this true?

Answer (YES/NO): NO